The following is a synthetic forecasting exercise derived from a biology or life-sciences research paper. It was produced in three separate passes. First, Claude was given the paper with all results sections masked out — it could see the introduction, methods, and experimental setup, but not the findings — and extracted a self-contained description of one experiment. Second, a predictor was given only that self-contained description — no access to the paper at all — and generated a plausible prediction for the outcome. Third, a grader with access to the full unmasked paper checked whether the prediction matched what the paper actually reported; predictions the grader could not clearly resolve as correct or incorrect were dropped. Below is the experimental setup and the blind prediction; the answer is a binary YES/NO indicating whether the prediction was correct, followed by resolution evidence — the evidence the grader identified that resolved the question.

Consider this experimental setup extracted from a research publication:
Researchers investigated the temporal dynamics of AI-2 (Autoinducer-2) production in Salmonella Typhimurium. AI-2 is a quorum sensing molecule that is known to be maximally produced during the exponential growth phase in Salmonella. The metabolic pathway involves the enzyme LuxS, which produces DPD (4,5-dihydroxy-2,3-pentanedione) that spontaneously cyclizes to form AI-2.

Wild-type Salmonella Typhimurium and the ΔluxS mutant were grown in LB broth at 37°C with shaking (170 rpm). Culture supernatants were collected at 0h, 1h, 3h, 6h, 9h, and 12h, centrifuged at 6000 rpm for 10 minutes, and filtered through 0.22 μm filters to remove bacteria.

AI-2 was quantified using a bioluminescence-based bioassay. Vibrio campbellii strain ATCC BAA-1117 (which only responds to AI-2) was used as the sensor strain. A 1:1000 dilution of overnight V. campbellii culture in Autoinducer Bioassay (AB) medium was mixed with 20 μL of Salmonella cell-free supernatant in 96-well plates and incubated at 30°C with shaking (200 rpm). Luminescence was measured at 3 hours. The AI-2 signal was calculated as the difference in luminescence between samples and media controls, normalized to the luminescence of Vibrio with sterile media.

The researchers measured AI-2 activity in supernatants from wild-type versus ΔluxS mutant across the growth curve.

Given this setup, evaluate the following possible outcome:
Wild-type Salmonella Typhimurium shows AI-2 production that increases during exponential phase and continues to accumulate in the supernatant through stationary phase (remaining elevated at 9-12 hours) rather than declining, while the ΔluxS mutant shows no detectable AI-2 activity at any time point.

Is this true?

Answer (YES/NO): NO